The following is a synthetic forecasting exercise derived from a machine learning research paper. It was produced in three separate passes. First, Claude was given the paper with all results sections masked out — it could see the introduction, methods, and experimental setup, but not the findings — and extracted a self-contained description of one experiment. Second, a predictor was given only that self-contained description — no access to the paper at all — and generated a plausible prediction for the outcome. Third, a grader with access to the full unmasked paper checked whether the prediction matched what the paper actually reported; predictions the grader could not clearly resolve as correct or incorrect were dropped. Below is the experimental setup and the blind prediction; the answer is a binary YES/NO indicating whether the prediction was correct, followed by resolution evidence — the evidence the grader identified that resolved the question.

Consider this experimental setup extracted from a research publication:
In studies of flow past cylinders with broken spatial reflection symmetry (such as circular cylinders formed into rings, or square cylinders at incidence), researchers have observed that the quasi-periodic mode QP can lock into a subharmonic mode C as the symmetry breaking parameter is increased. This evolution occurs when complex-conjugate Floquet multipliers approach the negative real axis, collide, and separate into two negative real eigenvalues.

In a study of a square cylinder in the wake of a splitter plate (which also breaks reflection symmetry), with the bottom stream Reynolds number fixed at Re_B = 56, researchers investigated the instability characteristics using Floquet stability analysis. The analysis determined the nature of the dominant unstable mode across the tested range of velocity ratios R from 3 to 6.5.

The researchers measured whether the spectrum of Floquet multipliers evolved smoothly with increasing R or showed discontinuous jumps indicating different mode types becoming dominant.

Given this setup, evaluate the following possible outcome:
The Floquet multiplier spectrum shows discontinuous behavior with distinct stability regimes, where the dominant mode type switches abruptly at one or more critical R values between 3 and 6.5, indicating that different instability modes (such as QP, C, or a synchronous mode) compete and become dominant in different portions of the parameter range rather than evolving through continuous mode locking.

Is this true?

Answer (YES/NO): NO